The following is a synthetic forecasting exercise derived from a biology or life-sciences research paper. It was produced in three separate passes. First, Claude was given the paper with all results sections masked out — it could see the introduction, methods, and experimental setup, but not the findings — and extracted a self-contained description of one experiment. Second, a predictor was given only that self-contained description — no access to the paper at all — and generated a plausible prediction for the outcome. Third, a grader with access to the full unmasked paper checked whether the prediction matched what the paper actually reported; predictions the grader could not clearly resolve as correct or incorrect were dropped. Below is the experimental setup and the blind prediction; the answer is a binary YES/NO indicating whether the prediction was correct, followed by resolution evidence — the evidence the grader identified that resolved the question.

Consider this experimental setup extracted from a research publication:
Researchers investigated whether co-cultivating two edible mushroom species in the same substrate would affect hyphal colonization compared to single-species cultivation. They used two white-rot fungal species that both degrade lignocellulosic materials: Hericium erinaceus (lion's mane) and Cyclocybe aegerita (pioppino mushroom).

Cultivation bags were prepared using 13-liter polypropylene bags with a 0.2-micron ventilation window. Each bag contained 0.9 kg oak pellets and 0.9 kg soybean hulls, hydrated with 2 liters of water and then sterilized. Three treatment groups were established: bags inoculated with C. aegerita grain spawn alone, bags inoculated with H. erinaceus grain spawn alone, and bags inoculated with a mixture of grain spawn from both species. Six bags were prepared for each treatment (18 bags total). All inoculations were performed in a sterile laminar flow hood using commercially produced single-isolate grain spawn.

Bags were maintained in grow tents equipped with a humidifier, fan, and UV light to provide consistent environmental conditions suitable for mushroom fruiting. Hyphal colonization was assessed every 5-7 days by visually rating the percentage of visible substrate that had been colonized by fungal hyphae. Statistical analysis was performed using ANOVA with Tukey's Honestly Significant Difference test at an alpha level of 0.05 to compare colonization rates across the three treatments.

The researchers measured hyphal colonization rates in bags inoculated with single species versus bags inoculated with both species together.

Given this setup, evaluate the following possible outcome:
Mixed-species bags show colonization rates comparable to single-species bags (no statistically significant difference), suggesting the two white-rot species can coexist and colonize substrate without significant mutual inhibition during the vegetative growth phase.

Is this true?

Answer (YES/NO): NO